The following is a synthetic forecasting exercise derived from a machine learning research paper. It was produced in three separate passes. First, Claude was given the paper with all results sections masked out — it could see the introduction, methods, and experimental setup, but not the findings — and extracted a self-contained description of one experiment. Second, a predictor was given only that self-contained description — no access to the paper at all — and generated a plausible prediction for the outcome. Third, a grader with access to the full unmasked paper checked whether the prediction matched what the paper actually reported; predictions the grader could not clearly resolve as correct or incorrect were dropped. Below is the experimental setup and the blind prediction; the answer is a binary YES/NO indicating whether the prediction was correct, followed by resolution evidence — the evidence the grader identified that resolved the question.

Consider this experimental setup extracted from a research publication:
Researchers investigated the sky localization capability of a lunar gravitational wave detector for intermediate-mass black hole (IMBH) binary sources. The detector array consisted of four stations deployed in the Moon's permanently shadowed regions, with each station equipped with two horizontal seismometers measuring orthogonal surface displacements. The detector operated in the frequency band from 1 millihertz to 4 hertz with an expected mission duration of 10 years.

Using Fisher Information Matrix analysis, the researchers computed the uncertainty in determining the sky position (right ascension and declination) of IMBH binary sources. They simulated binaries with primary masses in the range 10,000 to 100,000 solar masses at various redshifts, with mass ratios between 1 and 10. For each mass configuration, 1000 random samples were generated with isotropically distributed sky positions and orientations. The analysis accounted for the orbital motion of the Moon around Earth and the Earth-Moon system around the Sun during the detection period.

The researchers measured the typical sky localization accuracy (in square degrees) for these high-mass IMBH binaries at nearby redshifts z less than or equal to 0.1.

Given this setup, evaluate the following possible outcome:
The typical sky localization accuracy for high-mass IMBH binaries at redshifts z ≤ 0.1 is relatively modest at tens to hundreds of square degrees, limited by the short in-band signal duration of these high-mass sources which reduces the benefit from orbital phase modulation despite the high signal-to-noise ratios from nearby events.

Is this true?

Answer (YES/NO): NO